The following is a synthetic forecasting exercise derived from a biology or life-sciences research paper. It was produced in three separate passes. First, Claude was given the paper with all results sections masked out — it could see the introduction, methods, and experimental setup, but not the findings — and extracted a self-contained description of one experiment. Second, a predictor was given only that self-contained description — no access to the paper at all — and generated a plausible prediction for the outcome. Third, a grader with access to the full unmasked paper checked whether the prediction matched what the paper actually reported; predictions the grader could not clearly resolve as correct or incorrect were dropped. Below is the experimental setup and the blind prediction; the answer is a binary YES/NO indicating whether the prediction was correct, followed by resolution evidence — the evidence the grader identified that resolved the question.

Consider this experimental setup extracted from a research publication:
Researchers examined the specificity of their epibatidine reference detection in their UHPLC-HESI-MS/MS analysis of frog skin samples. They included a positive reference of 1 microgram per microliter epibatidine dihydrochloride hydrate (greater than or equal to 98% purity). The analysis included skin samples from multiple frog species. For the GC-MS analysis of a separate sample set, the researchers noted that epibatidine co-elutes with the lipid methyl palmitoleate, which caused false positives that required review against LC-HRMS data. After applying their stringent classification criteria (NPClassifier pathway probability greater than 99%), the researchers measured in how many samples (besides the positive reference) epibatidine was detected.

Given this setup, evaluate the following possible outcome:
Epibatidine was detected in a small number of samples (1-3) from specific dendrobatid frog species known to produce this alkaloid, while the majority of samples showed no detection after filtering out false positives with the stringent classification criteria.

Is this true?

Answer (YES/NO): NO